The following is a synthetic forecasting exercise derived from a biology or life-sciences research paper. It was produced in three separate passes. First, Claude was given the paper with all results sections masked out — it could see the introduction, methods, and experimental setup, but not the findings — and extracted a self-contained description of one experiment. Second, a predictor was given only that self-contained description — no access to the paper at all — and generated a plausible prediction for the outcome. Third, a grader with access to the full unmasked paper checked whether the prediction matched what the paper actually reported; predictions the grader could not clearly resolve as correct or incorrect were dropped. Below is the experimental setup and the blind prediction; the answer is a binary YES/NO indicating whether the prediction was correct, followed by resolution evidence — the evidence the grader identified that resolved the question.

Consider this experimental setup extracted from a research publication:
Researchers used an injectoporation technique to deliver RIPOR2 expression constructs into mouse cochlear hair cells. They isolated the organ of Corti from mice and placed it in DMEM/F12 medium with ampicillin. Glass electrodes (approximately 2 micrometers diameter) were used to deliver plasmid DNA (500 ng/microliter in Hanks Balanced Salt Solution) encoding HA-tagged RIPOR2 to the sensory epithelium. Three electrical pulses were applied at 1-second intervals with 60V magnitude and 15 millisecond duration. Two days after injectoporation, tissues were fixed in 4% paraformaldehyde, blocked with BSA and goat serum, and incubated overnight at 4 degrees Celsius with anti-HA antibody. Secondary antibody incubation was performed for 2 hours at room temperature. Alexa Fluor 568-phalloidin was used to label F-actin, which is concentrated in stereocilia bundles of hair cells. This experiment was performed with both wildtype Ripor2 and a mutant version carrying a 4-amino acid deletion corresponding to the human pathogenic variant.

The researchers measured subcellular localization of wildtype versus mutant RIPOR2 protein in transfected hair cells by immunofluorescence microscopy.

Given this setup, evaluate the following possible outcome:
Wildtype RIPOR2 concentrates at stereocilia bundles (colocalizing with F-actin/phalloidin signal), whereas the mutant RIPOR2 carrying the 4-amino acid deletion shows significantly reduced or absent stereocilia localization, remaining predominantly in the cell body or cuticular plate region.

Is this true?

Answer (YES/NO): NO